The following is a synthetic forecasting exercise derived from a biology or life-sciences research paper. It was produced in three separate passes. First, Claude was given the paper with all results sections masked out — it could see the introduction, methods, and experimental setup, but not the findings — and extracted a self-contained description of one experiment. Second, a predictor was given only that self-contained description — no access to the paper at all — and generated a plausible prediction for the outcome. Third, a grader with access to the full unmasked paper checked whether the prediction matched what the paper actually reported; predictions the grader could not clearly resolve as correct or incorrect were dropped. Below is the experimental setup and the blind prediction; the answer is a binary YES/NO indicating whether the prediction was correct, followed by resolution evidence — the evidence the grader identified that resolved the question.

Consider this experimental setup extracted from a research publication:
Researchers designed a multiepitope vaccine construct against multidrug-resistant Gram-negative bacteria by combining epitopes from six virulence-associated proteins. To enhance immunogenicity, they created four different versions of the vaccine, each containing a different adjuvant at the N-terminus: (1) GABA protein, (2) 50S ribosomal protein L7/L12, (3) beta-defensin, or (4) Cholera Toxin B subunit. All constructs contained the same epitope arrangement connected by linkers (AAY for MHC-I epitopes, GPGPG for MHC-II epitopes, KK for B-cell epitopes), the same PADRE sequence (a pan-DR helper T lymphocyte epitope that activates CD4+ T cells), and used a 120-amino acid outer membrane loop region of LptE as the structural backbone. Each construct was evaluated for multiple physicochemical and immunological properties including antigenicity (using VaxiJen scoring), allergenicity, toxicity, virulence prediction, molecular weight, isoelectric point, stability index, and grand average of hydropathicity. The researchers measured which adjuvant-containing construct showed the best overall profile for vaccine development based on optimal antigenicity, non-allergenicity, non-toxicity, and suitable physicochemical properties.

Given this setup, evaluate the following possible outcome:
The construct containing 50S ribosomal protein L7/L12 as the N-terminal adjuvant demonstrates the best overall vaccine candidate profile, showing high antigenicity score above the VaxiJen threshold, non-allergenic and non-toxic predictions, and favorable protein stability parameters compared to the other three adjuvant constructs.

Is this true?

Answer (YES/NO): YES